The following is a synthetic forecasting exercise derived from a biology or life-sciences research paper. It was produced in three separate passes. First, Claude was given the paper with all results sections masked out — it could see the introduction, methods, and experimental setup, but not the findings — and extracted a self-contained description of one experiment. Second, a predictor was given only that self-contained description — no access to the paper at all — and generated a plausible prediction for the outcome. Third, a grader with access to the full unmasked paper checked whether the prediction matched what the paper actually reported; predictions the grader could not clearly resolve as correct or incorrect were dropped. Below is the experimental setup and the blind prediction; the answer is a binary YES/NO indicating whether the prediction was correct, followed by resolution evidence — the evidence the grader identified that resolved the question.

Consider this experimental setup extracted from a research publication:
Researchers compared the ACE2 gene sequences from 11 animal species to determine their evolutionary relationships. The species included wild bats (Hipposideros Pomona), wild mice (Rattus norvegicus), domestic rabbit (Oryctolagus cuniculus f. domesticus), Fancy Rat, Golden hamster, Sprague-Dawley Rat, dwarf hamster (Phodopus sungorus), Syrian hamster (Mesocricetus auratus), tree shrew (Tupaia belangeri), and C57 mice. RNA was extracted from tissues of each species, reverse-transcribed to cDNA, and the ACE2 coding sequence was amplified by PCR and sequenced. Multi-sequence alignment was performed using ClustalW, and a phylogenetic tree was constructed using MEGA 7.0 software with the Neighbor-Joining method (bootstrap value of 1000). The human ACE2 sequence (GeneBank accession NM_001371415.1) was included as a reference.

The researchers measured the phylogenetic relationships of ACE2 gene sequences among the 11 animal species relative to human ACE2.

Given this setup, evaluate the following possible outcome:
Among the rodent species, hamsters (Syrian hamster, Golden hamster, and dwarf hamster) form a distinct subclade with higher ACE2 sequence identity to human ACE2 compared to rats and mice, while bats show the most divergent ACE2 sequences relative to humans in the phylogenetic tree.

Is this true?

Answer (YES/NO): NO